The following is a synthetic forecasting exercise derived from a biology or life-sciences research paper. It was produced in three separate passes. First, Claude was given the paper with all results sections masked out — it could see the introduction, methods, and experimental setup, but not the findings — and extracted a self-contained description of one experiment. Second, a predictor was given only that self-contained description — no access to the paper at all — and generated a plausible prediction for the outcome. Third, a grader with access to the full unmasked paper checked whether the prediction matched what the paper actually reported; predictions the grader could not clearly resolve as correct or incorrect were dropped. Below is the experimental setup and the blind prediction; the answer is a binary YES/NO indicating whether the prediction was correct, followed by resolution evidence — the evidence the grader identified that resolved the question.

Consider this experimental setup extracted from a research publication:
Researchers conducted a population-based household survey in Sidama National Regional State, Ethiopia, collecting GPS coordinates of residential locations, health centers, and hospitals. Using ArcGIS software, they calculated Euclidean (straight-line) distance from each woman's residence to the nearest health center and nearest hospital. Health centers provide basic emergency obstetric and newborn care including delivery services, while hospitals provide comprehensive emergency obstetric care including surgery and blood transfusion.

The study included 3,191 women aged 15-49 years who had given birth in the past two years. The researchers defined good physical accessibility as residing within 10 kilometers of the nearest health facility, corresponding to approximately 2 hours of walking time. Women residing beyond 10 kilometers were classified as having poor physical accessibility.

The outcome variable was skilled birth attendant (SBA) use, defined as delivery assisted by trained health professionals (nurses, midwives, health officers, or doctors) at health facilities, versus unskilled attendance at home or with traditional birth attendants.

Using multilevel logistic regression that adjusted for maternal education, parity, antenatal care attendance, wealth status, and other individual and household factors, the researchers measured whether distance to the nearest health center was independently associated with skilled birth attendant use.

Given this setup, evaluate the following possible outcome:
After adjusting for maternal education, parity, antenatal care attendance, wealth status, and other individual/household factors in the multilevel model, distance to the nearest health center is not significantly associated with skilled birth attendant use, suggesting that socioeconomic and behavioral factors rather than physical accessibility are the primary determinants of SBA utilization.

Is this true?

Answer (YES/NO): NO